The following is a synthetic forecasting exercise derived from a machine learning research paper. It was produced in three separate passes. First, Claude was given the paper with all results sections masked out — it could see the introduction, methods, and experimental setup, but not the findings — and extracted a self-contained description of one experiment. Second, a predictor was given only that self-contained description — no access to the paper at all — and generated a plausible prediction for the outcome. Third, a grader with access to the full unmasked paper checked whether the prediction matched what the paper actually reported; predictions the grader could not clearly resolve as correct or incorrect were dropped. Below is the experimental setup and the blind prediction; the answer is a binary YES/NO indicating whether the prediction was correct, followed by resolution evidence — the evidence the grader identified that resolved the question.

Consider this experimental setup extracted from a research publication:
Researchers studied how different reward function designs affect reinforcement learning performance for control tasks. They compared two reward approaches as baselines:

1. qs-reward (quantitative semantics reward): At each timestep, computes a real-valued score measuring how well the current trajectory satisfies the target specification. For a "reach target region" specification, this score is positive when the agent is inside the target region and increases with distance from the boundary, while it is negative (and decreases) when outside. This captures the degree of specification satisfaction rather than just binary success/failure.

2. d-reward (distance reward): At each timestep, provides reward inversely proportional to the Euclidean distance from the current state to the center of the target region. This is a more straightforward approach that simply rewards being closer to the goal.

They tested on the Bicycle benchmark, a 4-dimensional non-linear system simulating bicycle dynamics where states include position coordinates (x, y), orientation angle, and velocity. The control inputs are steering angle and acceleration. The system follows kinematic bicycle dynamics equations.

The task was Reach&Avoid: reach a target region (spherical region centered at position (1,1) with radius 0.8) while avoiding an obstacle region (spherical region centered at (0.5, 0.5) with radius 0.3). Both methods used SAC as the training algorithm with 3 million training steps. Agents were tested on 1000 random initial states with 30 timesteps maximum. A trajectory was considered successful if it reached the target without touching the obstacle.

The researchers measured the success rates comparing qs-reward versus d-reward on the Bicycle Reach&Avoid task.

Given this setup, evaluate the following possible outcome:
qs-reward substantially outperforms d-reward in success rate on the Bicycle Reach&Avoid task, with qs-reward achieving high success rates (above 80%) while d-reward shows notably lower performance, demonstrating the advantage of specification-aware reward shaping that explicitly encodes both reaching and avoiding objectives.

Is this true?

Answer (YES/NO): YES